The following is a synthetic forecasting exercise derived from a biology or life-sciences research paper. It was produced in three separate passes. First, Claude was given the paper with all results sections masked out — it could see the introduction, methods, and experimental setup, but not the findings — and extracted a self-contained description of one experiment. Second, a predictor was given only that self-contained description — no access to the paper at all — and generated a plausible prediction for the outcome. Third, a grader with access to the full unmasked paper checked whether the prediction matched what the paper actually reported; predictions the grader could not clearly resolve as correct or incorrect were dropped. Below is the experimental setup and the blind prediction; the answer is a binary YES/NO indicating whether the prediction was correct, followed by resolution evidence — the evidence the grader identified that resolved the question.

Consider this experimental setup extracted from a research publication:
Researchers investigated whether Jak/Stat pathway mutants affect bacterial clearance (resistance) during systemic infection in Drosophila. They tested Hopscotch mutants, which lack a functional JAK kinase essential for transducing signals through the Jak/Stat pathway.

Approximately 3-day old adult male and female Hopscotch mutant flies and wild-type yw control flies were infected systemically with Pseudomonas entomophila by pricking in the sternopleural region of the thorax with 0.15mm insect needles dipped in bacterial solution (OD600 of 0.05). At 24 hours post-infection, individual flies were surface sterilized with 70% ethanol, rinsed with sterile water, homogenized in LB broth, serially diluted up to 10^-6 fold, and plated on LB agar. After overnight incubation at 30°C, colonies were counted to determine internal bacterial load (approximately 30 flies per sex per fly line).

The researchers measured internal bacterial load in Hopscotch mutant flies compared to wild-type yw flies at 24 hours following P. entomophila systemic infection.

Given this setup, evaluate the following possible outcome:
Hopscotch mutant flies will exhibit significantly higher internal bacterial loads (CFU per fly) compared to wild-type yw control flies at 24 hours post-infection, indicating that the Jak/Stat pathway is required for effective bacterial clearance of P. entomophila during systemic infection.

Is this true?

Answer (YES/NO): NO